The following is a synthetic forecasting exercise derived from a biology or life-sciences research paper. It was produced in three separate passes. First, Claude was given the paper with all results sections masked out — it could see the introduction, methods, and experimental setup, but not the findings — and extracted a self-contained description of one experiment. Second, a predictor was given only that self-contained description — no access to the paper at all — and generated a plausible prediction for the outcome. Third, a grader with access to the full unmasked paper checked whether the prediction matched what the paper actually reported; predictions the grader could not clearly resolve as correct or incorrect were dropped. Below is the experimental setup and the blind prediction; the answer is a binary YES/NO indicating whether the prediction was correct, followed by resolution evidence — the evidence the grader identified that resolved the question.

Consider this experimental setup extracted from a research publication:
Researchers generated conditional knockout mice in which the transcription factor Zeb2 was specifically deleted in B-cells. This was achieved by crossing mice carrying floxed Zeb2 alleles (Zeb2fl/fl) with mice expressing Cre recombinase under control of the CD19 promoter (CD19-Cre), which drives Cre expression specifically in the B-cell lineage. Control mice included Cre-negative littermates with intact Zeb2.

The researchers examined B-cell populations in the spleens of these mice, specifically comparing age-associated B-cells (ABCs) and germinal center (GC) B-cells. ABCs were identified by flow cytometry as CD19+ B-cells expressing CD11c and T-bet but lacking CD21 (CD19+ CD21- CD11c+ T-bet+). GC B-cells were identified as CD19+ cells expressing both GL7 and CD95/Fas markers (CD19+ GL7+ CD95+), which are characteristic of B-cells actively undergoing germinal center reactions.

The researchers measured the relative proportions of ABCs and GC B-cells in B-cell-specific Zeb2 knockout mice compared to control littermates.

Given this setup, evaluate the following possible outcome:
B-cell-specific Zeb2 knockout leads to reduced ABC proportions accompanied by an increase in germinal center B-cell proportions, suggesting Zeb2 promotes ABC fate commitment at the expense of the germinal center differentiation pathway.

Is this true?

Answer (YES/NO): NO